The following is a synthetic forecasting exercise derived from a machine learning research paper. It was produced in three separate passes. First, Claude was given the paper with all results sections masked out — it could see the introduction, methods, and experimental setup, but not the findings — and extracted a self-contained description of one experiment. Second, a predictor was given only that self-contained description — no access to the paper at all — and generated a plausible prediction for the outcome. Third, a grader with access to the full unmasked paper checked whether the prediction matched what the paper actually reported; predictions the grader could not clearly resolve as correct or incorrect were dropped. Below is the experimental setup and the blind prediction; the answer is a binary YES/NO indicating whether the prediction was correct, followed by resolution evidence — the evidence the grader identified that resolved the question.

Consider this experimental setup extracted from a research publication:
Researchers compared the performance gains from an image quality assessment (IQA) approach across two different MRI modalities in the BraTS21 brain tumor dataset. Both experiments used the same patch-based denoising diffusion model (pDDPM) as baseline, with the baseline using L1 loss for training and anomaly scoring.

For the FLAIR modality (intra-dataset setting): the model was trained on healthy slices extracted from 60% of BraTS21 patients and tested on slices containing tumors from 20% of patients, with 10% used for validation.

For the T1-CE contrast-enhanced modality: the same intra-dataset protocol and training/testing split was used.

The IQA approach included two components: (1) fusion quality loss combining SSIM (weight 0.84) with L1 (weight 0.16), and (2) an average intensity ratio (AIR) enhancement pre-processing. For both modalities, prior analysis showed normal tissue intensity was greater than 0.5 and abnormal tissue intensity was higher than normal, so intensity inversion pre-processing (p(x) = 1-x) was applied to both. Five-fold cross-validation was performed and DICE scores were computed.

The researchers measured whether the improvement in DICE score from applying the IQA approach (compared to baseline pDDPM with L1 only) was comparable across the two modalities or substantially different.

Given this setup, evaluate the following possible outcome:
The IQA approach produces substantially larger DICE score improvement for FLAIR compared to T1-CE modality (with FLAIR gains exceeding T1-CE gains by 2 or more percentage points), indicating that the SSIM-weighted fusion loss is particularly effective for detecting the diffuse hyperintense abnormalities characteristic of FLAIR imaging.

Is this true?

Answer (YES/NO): YES